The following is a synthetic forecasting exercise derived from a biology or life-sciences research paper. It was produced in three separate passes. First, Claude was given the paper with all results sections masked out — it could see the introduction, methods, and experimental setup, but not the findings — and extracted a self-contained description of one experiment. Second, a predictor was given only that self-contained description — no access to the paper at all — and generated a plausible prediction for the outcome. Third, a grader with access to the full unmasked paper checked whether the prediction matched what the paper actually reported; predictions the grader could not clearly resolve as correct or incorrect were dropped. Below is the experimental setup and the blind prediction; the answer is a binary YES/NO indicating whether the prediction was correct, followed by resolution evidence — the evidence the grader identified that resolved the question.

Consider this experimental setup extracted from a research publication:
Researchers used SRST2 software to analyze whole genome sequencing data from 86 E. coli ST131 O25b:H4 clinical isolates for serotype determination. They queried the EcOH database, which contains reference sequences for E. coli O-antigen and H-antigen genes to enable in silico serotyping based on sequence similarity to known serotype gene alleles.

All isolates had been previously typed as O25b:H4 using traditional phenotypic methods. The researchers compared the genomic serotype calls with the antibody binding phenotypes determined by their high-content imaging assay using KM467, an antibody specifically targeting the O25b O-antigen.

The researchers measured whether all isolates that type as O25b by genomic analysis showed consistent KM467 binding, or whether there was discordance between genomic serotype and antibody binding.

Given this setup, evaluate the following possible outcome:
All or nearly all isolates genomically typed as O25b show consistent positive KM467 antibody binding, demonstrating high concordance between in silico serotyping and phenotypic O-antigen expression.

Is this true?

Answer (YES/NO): NO